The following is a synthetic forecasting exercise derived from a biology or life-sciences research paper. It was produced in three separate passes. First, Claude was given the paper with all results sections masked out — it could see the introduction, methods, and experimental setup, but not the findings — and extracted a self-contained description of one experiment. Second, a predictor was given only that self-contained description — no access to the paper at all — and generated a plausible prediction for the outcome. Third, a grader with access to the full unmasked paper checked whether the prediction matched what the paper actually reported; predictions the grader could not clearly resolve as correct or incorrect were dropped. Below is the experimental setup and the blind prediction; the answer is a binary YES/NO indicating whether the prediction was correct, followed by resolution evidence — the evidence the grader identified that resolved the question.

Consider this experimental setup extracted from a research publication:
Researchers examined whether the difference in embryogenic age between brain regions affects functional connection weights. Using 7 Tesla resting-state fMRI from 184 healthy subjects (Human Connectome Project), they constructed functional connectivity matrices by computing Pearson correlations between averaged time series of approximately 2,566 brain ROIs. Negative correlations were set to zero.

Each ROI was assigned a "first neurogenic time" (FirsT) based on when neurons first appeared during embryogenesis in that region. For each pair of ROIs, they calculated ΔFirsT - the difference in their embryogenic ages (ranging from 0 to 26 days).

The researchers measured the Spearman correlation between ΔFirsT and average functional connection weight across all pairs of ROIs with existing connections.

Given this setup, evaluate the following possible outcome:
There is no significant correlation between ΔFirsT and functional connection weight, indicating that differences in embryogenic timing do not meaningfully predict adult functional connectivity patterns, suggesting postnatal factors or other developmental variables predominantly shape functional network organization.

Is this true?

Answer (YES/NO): NO